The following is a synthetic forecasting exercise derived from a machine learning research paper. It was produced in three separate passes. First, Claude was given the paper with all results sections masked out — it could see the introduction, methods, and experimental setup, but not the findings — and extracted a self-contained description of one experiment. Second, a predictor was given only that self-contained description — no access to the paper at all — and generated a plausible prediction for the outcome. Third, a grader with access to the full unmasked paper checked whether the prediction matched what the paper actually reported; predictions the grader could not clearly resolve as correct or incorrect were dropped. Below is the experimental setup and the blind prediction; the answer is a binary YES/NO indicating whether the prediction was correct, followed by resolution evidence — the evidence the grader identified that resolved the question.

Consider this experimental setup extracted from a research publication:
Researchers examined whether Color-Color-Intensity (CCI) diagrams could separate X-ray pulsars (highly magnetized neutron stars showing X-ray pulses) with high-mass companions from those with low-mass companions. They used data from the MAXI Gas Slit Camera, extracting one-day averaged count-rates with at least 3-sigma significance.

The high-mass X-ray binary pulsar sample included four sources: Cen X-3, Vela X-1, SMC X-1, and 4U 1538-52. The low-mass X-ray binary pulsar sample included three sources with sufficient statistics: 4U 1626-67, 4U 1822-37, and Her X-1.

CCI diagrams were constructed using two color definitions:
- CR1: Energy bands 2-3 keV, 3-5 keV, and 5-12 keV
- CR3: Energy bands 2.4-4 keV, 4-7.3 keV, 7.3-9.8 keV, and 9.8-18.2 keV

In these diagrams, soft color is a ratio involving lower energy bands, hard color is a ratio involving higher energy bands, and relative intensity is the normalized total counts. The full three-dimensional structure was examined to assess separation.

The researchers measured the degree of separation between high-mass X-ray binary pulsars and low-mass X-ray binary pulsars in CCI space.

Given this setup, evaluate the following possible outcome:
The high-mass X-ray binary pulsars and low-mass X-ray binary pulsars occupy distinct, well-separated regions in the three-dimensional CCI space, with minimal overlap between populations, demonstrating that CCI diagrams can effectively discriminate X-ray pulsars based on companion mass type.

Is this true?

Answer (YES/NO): NO